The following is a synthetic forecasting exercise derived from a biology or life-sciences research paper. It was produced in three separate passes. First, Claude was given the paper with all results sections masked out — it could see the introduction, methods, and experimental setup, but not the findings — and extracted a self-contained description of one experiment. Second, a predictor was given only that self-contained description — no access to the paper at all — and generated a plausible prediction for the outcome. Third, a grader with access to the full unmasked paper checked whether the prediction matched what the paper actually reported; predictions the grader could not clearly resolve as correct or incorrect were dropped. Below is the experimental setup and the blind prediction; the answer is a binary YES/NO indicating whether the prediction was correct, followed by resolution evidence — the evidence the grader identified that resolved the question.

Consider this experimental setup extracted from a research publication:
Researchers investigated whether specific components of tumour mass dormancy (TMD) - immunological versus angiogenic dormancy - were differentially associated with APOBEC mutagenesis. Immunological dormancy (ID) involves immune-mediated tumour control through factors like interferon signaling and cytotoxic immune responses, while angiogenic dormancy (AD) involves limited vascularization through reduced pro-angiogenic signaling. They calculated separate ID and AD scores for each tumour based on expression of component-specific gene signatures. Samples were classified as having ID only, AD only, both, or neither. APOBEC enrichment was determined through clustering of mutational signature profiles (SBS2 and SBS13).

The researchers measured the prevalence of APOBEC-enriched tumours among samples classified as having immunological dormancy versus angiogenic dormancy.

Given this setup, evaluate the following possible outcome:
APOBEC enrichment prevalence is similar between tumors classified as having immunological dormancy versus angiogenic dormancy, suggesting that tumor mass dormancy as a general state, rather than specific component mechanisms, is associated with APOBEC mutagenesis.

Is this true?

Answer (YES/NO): NO